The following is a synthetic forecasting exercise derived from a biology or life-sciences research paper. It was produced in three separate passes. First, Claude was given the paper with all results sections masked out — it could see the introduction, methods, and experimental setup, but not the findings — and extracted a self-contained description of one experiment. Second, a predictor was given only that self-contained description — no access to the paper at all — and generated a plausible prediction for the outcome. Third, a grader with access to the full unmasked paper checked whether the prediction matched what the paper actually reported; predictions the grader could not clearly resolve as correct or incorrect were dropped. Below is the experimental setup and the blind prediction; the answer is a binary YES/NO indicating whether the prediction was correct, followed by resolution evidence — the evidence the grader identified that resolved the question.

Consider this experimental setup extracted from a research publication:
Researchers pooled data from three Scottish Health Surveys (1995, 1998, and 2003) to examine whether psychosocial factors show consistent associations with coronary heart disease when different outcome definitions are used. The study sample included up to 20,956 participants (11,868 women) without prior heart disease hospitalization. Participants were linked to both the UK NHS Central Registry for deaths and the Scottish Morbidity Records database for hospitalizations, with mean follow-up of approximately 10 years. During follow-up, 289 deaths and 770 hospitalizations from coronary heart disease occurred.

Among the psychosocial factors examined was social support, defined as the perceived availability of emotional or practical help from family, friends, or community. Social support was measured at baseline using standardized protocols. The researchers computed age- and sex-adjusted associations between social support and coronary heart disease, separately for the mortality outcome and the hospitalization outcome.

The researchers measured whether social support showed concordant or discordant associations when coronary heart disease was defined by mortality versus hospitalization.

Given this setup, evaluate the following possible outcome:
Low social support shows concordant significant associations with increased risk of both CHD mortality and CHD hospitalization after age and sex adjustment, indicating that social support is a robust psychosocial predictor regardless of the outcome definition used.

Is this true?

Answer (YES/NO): NO